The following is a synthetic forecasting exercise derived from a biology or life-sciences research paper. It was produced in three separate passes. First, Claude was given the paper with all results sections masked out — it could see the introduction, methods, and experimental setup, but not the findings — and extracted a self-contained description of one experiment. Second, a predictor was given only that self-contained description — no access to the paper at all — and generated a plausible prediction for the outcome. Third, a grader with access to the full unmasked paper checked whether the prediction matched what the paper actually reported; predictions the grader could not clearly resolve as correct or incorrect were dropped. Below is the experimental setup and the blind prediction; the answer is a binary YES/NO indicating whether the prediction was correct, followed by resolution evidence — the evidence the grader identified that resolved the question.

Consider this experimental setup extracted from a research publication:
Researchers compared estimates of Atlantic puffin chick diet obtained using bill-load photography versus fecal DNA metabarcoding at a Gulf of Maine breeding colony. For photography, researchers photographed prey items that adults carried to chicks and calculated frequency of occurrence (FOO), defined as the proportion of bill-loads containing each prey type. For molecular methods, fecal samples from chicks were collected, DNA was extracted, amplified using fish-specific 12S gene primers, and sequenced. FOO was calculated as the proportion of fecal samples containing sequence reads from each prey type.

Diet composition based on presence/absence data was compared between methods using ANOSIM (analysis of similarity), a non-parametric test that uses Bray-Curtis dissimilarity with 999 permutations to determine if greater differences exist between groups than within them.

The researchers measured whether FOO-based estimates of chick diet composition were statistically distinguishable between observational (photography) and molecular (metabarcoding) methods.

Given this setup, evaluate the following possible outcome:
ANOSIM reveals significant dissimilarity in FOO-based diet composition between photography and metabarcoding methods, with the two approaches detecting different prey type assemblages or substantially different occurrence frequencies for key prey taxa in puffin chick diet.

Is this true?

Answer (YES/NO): NO